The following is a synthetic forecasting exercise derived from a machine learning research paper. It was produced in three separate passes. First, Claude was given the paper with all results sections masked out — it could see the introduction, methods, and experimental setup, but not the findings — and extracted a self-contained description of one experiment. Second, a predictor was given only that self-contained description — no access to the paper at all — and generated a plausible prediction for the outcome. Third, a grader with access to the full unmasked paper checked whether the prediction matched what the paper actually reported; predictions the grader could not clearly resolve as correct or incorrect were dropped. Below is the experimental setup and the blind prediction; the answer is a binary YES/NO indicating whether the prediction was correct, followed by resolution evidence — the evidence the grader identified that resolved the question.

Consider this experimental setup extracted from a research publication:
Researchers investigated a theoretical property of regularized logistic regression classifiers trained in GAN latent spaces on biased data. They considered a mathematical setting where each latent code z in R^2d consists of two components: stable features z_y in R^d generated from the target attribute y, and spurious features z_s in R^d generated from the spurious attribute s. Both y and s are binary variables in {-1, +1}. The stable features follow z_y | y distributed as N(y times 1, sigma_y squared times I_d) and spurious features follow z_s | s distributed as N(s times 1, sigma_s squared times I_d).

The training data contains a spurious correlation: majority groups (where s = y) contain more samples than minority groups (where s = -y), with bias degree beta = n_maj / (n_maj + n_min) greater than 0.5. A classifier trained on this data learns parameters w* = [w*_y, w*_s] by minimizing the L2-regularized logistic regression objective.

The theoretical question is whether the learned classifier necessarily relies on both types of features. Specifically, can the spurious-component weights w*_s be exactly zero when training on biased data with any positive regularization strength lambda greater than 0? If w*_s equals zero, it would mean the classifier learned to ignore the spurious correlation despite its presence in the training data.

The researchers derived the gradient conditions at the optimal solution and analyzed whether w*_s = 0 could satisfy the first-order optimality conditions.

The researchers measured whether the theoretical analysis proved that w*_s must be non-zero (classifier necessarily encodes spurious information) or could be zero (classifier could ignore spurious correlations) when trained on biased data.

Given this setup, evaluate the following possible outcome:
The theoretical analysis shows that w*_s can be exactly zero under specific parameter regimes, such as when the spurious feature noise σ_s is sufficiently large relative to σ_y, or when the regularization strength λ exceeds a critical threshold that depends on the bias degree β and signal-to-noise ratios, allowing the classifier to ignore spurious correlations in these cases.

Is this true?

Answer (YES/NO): NO